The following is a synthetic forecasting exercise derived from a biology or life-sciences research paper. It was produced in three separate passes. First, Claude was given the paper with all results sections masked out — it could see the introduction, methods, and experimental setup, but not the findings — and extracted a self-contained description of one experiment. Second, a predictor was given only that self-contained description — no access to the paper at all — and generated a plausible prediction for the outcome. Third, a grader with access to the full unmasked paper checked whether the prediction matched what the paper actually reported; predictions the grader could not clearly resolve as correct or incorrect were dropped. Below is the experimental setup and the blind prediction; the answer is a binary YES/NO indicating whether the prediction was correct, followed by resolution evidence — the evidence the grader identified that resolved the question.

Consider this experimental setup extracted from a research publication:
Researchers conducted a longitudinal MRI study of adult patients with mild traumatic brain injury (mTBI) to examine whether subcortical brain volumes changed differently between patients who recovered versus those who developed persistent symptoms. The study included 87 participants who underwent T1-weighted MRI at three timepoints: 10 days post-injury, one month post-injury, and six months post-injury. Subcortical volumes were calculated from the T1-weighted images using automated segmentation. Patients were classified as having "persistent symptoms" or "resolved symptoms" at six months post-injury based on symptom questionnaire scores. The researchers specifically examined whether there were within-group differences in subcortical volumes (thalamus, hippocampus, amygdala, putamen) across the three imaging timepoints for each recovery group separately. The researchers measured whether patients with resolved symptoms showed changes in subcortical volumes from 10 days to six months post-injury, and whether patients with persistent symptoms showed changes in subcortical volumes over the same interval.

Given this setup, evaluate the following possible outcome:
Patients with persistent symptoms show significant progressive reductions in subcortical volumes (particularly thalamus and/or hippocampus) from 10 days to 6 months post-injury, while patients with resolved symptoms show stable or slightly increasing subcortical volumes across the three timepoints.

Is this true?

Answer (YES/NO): YES